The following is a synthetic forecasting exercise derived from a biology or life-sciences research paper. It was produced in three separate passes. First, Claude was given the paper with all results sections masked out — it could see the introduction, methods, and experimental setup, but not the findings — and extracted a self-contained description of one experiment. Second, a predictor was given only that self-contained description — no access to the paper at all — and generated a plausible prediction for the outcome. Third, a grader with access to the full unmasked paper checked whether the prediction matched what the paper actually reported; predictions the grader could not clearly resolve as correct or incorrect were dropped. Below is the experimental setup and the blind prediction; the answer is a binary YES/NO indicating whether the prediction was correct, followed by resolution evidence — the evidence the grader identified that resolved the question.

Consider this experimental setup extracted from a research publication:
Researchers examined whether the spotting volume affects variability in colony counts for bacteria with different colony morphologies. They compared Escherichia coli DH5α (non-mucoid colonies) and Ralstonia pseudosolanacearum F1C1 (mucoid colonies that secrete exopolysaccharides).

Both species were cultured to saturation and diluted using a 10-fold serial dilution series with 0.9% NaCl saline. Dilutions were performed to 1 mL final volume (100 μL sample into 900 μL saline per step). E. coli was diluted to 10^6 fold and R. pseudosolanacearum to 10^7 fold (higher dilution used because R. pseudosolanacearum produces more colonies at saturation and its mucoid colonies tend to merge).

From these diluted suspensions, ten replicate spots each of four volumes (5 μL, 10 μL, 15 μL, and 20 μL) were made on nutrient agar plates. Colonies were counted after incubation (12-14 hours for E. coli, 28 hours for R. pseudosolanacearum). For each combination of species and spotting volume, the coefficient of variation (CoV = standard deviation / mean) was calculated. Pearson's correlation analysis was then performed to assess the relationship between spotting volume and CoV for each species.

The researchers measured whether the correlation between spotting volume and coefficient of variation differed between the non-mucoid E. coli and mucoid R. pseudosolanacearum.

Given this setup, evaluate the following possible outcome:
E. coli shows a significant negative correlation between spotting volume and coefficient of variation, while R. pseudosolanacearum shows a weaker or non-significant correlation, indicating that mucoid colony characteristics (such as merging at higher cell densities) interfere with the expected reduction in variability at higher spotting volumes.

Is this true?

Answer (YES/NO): NO